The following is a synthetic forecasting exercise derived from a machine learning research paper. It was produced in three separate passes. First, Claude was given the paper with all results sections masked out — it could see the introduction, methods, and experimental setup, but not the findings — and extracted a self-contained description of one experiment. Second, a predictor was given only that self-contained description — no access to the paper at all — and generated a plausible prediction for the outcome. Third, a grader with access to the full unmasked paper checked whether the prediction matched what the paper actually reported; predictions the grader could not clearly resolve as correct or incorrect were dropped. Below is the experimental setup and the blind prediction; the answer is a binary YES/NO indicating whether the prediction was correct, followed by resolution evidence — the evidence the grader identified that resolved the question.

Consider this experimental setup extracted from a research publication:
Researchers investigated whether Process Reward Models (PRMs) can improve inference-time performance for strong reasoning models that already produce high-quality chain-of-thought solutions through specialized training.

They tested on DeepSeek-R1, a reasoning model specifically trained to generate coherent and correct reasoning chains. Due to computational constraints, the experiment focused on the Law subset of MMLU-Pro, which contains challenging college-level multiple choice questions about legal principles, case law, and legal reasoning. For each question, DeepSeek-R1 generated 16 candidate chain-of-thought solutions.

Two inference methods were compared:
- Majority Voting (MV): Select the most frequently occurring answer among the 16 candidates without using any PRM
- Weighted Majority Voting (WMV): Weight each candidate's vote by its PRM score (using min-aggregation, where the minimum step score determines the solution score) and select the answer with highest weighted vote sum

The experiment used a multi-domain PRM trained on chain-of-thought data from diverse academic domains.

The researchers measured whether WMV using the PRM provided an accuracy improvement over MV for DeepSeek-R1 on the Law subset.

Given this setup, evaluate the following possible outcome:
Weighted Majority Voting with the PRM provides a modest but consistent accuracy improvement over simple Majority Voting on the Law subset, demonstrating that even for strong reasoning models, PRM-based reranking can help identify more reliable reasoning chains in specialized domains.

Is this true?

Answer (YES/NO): YES